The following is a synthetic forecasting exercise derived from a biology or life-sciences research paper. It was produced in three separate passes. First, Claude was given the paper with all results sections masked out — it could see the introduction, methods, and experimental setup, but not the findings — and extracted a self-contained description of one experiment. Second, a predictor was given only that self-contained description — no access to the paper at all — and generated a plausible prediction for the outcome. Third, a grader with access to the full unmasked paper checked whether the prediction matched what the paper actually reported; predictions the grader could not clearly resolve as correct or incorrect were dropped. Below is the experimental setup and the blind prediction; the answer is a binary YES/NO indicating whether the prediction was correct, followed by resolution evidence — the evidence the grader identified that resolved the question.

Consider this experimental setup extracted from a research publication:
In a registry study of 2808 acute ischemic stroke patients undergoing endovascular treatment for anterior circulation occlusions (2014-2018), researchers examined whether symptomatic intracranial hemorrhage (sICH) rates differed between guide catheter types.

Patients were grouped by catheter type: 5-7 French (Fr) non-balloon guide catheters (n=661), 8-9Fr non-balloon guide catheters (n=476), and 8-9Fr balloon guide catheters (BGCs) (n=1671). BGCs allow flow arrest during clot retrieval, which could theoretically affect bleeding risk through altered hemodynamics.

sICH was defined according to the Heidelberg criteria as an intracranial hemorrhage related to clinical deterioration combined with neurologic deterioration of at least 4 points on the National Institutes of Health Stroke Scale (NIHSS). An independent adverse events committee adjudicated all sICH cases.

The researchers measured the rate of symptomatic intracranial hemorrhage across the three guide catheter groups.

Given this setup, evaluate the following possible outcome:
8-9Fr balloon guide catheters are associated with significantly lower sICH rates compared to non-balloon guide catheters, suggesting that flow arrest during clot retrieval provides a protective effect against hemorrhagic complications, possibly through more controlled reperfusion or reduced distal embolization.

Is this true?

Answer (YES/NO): NO